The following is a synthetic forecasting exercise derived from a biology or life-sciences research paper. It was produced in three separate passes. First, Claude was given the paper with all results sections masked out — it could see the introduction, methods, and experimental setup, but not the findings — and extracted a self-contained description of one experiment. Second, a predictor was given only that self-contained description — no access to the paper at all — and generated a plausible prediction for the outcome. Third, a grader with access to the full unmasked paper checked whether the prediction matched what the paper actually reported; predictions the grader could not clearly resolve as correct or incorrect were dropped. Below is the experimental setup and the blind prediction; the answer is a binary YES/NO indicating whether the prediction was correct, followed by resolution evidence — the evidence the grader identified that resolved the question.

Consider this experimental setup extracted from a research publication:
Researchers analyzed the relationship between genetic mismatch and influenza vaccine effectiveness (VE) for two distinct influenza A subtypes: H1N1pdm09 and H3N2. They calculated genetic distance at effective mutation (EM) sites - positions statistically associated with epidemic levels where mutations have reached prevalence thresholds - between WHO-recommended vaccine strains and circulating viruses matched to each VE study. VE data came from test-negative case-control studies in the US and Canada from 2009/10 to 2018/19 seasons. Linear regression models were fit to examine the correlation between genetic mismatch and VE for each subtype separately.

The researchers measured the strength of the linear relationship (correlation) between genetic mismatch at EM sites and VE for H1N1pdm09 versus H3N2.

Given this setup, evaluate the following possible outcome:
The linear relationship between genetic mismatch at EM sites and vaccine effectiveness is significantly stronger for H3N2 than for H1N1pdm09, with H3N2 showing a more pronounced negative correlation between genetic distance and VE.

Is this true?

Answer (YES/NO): YES